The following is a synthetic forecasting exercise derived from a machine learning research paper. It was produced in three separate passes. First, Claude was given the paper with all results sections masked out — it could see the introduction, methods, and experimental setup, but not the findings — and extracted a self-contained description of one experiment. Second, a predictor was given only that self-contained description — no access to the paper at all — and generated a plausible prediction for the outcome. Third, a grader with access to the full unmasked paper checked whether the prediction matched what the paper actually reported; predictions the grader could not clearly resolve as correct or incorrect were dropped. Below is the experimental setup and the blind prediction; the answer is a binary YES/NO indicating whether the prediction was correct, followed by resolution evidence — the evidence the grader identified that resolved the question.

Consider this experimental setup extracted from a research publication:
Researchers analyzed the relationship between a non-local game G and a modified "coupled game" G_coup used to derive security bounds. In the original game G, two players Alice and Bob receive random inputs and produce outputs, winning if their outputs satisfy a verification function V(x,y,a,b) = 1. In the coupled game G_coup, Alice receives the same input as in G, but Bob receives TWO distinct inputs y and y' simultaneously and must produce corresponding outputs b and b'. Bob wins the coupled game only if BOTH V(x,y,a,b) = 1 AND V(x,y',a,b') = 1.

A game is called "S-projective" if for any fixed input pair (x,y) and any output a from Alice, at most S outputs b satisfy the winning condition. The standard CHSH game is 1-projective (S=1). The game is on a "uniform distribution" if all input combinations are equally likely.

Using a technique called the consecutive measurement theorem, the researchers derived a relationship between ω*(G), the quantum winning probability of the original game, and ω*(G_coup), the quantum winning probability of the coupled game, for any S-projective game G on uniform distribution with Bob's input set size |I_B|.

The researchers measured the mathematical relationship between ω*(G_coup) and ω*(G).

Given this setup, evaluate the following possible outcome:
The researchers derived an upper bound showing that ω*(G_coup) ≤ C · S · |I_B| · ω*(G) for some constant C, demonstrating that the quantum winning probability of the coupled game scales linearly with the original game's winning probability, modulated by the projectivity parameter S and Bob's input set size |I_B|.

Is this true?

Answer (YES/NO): NO